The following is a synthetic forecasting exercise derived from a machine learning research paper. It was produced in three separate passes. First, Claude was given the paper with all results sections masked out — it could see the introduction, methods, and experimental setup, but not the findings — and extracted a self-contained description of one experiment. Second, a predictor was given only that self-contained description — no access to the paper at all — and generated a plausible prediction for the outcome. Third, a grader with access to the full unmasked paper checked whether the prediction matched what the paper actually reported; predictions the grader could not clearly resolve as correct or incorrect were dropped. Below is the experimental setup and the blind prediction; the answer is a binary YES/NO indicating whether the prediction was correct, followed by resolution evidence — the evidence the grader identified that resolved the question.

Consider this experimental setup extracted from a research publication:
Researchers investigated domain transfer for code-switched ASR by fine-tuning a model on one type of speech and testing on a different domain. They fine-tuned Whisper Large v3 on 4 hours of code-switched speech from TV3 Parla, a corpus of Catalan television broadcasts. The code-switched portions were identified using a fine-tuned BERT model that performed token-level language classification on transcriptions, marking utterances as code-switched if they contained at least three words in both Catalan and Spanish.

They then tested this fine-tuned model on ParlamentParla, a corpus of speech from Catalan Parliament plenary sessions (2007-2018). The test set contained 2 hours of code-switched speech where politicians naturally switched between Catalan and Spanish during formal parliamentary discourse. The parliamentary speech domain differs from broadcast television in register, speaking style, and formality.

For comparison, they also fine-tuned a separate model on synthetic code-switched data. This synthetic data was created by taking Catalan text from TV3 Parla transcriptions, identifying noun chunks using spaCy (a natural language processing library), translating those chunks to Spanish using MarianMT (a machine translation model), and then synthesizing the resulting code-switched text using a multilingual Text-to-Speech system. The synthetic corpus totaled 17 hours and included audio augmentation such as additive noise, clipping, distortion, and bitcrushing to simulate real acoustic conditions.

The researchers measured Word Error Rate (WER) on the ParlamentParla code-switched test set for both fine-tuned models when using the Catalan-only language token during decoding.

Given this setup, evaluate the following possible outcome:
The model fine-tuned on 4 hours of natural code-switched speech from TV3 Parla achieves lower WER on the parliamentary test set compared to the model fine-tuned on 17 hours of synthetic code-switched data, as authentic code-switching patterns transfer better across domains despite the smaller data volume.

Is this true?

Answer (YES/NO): NO